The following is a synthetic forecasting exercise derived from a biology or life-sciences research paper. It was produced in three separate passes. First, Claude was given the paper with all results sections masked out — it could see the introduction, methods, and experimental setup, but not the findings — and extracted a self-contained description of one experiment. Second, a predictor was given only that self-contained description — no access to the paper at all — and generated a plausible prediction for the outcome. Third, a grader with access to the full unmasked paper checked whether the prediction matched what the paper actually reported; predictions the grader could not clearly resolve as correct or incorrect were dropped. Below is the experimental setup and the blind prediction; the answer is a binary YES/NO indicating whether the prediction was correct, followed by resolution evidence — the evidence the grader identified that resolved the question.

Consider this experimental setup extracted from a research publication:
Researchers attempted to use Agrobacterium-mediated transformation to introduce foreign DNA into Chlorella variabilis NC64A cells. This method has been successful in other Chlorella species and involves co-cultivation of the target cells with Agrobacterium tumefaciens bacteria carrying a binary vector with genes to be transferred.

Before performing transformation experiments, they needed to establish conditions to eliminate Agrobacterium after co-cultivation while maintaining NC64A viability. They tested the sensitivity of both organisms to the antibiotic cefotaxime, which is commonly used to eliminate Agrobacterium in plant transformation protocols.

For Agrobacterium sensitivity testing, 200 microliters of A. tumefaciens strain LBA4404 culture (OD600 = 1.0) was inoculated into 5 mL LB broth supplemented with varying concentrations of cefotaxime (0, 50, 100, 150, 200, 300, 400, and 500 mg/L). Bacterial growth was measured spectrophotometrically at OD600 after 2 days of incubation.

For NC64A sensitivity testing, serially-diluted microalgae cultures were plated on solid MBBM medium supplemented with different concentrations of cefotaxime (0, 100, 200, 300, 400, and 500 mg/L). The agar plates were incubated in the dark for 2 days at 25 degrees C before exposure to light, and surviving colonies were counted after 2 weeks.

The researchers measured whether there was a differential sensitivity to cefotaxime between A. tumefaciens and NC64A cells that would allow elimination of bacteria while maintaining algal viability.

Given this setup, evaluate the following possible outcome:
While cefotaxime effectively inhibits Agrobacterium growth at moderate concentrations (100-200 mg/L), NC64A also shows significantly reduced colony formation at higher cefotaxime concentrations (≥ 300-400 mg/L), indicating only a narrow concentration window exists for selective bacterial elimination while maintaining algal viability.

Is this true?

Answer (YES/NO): NO